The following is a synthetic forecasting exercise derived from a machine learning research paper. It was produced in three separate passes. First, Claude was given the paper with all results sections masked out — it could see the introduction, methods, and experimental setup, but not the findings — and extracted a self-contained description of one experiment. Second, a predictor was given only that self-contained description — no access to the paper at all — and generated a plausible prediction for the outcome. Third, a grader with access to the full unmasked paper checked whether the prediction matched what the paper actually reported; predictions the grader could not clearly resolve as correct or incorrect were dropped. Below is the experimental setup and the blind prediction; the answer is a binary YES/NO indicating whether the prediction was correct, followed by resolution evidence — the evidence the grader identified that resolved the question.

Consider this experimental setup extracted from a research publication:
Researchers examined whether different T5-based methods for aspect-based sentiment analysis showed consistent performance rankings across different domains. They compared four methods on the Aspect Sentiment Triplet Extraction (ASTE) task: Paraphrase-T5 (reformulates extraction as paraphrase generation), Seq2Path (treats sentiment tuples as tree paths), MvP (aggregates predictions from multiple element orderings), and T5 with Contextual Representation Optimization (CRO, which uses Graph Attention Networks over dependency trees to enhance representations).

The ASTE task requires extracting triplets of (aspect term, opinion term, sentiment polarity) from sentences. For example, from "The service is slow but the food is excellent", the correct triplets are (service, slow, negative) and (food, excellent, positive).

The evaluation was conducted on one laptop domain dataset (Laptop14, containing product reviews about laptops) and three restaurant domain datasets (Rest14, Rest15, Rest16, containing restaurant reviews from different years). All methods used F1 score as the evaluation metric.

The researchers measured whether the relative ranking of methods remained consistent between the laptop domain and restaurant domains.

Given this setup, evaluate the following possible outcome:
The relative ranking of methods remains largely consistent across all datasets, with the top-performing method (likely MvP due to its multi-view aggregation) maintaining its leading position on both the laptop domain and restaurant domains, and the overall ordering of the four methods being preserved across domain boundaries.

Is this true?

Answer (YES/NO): NO